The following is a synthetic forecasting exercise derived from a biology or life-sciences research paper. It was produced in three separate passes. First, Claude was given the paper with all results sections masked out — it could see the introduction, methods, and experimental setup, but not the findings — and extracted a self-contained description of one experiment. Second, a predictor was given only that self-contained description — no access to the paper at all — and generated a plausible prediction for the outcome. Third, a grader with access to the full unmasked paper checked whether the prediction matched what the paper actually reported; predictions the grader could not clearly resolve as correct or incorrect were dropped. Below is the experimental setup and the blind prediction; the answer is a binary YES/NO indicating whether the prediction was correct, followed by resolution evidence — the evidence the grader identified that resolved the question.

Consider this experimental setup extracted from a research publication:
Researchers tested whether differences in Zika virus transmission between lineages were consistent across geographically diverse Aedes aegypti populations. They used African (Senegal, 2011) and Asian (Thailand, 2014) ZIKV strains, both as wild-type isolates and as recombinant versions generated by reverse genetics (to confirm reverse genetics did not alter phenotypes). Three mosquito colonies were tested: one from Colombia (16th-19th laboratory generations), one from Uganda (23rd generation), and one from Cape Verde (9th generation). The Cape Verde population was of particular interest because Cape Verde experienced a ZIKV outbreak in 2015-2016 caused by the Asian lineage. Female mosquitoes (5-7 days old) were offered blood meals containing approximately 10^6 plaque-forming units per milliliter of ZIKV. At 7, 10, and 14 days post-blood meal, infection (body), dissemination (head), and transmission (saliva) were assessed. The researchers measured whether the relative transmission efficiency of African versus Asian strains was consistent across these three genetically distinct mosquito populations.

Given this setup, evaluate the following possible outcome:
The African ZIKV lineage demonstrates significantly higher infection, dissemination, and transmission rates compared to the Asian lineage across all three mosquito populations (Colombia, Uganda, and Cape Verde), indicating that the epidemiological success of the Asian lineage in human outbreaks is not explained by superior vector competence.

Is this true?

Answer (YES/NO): NO